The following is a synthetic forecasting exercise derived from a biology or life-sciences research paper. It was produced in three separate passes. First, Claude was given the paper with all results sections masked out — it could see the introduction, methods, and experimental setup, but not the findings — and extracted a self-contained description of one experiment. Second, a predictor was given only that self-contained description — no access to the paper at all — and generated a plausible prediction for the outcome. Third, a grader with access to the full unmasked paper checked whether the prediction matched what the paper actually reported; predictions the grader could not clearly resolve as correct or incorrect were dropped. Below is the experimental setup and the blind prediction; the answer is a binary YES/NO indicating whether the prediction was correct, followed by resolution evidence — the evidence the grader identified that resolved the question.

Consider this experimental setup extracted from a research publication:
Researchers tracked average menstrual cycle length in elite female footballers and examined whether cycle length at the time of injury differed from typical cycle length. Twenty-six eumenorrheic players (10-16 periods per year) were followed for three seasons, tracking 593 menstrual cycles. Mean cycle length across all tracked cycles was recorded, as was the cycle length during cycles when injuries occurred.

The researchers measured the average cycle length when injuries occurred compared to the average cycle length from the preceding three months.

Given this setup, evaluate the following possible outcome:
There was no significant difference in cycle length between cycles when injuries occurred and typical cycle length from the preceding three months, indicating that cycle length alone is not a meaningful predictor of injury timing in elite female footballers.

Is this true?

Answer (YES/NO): YES